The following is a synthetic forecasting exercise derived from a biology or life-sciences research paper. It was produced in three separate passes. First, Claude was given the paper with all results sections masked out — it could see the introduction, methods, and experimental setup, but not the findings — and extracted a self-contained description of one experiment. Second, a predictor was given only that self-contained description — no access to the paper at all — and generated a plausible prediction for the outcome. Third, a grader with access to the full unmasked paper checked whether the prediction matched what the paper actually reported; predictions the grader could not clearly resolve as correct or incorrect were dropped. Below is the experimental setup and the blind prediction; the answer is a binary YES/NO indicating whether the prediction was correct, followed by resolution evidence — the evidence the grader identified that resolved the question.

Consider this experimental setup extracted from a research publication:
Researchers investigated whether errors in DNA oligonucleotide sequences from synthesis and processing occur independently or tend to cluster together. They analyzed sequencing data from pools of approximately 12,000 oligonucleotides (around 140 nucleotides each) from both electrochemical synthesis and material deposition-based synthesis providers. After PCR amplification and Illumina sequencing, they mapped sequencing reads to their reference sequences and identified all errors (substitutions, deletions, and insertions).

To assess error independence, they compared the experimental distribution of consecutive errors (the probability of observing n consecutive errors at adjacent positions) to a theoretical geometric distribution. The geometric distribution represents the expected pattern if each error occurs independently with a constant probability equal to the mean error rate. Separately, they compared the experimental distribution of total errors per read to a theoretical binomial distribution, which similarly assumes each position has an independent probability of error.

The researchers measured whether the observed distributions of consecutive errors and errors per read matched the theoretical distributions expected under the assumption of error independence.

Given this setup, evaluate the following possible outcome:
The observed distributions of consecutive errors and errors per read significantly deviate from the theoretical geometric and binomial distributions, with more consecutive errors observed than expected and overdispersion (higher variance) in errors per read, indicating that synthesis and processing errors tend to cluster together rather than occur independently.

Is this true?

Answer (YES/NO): NO